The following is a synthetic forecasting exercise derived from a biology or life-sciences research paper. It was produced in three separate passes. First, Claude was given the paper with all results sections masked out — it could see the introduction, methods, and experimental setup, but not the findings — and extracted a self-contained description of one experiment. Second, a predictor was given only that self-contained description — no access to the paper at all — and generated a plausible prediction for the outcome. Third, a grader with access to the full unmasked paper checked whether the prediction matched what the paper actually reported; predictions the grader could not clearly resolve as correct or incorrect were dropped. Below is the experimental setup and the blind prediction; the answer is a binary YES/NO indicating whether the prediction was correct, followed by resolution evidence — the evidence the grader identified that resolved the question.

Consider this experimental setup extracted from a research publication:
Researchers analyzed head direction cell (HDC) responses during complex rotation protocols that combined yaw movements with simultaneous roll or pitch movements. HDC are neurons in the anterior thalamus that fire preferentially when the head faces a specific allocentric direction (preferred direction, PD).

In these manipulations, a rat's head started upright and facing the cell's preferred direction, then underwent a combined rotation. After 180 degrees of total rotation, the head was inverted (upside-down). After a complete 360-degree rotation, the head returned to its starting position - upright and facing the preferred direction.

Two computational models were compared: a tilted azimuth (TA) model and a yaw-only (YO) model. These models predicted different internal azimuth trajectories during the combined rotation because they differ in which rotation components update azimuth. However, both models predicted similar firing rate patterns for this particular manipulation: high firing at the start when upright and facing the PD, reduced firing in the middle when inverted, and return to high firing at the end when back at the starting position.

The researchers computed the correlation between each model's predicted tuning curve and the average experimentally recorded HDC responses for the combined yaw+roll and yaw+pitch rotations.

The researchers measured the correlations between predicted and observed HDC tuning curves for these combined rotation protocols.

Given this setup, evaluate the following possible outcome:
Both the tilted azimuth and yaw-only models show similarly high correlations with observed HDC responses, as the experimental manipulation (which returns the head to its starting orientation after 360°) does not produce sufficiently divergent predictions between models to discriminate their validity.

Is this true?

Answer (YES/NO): YES